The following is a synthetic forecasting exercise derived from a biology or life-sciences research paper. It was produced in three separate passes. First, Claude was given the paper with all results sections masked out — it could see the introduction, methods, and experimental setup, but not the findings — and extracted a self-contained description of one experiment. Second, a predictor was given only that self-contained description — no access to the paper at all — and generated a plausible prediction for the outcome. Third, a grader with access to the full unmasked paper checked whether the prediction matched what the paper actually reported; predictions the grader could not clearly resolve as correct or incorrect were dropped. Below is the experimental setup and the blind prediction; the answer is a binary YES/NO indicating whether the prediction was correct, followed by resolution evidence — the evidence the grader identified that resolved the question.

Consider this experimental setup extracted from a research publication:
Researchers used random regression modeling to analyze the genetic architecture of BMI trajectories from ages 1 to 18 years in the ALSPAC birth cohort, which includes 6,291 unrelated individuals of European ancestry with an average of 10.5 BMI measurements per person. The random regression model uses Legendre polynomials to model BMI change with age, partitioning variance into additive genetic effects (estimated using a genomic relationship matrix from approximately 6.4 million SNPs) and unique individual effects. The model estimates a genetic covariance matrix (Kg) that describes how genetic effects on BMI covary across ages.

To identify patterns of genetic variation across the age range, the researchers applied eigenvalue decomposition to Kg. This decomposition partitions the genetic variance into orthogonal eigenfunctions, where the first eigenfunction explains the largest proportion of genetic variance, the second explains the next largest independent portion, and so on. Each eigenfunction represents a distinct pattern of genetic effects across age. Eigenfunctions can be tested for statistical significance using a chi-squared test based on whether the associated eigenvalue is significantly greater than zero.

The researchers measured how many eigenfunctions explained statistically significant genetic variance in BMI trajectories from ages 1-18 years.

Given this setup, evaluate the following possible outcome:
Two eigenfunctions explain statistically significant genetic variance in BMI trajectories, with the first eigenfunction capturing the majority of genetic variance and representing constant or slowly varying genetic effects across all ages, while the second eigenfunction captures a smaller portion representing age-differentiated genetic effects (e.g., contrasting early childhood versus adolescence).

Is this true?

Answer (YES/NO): NO